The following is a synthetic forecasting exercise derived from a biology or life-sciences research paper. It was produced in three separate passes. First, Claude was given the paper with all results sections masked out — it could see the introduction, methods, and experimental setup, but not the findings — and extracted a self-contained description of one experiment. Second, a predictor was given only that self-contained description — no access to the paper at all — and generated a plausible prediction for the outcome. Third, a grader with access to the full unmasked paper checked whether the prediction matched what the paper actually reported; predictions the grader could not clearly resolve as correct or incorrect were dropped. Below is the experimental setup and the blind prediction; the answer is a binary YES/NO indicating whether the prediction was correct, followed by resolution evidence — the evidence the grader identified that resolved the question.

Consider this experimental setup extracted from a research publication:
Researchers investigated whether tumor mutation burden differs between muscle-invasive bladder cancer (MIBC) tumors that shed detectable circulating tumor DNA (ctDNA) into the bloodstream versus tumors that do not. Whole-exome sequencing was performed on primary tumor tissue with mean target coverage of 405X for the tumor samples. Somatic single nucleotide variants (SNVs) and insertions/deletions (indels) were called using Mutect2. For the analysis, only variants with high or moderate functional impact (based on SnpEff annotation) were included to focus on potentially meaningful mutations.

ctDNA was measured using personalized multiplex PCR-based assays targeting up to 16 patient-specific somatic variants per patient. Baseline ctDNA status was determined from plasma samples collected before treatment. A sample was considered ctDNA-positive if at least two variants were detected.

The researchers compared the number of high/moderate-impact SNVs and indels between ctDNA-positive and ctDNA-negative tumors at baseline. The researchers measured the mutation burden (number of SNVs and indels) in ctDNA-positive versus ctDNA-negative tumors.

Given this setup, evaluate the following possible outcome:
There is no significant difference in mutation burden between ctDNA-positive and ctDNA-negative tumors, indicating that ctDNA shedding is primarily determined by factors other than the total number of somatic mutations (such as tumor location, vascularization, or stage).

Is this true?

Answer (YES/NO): YES